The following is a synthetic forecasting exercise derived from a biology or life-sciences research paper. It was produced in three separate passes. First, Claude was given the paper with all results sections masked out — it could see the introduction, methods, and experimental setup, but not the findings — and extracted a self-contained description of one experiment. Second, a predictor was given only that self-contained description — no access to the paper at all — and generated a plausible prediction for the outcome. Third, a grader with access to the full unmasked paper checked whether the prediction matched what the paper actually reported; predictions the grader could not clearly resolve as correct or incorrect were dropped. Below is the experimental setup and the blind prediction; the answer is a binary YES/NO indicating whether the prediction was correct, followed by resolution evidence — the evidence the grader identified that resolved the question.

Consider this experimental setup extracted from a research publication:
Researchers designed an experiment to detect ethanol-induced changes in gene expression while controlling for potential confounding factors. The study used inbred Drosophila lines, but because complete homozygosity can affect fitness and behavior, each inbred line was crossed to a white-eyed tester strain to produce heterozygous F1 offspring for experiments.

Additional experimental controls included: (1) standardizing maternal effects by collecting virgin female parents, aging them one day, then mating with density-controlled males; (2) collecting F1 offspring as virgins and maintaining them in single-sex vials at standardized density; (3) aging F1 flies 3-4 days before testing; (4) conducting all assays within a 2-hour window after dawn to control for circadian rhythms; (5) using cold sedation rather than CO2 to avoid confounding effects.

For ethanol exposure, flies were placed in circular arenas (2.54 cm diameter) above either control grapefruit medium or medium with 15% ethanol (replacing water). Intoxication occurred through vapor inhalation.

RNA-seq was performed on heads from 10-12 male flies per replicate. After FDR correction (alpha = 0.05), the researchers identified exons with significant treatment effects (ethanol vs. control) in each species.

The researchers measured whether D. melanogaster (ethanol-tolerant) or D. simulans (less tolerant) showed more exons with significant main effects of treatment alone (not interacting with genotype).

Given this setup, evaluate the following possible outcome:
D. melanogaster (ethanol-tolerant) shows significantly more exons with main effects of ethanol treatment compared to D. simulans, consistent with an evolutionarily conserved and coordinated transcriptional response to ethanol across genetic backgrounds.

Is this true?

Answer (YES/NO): NO